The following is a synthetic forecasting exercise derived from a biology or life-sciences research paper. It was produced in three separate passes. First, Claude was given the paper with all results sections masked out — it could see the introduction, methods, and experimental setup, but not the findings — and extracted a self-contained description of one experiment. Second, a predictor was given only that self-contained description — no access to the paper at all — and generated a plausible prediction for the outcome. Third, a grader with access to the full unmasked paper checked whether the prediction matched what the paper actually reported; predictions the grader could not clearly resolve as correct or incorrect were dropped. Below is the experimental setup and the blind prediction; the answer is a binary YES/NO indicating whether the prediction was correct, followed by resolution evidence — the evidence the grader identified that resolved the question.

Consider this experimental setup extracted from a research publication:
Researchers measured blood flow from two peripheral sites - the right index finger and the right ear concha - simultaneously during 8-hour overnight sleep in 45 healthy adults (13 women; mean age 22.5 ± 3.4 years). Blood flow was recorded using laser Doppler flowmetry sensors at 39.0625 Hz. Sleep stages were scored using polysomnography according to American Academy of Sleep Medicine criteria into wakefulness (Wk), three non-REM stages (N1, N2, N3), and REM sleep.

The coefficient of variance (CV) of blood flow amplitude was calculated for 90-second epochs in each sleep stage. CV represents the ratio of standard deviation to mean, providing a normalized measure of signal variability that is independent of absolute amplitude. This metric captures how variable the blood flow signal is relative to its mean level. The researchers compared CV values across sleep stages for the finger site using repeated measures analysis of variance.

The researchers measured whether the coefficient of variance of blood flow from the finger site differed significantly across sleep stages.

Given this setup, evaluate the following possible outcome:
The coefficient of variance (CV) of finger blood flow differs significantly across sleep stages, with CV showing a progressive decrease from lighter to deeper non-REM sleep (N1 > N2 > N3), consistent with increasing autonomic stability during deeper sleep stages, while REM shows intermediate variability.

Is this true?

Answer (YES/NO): NO